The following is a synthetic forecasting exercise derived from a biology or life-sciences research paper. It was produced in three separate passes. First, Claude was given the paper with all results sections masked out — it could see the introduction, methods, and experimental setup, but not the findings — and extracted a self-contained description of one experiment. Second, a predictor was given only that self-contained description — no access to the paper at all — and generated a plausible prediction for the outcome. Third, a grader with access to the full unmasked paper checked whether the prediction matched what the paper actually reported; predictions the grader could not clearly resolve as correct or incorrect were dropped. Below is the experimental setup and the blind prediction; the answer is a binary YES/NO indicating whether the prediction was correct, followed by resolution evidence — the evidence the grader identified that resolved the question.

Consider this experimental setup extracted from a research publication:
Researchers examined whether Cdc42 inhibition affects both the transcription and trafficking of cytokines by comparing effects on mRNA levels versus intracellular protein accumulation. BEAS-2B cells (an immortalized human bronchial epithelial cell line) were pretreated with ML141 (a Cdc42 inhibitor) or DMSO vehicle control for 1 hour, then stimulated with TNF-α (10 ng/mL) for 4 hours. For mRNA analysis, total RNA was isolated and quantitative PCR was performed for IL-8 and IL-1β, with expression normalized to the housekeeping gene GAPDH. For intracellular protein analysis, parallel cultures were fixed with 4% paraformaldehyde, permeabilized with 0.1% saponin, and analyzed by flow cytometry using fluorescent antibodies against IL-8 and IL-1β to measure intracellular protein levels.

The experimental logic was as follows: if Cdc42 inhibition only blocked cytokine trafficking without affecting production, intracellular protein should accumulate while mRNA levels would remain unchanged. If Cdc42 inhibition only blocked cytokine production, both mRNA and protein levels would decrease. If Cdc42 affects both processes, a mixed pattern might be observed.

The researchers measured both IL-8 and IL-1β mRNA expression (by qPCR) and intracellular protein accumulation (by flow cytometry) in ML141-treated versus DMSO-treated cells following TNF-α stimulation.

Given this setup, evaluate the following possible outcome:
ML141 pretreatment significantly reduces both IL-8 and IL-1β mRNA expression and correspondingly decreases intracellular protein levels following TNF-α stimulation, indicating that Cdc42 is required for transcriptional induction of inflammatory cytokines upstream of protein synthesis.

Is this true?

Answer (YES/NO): NO